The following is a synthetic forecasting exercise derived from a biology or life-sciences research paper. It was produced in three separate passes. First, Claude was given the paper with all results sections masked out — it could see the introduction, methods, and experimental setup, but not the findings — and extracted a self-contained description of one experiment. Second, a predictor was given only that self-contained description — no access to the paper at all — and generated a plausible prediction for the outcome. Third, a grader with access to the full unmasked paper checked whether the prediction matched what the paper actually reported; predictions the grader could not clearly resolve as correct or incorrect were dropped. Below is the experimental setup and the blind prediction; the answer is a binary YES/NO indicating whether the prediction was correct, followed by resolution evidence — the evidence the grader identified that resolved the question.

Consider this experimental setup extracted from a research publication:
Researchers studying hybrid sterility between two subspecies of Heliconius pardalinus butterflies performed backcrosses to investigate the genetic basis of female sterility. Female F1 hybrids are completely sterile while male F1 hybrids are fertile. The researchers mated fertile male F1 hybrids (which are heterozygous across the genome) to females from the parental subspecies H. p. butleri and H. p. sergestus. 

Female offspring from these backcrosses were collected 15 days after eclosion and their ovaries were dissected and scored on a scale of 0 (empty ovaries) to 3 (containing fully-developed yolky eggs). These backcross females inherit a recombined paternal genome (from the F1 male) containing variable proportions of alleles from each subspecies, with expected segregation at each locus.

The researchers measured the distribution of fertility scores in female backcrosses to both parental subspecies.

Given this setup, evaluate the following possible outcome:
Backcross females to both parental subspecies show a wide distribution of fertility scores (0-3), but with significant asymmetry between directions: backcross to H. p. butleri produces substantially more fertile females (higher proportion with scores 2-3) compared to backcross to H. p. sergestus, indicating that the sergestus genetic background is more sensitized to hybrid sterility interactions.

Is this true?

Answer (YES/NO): NO